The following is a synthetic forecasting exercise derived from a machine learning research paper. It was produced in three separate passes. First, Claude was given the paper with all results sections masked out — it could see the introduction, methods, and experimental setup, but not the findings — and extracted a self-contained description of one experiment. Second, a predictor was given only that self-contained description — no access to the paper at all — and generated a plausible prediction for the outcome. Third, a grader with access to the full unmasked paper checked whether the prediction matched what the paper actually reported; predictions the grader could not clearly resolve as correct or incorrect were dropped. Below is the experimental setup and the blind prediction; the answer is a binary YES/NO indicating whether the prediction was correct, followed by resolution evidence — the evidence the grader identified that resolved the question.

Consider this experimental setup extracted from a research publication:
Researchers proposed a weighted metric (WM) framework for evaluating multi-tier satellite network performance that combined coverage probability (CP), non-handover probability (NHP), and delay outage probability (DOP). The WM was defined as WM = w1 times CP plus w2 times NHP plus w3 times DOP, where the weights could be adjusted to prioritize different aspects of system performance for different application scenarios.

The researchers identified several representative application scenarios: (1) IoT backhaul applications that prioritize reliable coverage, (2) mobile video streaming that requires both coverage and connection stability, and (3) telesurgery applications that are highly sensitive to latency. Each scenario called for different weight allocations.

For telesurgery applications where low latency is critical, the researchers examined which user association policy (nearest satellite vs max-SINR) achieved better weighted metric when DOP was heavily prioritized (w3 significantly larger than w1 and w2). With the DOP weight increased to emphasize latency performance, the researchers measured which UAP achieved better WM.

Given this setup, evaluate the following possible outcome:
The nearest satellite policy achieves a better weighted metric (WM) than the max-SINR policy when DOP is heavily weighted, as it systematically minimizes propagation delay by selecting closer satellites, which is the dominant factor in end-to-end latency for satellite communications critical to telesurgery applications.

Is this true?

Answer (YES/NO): NO